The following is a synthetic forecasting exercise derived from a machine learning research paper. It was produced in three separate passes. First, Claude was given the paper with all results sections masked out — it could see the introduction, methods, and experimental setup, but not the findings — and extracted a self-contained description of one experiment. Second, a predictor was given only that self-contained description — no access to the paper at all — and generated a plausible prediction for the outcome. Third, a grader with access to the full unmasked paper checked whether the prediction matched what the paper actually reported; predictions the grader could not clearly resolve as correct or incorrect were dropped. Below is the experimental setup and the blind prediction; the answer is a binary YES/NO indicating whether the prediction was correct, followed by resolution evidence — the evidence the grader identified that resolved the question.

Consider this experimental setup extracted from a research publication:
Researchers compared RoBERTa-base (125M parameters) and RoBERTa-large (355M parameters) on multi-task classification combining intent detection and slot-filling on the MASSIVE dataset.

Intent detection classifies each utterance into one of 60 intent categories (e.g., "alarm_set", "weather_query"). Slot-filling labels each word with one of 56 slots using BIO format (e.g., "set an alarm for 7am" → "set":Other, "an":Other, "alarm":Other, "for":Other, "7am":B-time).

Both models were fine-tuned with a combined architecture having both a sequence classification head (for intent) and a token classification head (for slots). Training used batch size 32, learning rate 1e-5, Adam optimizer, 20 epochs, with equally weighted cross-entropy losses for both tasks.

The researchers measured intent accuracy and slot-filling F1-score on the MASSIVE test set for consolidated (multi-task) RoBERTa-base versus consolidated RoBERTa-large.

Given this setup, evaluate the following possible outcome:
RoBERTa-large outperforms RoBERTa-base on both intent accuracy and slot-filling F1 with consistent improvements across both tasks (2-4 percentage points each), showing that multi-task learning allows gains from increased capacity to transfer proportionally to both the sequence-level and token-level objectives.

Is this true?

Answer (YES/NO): NO